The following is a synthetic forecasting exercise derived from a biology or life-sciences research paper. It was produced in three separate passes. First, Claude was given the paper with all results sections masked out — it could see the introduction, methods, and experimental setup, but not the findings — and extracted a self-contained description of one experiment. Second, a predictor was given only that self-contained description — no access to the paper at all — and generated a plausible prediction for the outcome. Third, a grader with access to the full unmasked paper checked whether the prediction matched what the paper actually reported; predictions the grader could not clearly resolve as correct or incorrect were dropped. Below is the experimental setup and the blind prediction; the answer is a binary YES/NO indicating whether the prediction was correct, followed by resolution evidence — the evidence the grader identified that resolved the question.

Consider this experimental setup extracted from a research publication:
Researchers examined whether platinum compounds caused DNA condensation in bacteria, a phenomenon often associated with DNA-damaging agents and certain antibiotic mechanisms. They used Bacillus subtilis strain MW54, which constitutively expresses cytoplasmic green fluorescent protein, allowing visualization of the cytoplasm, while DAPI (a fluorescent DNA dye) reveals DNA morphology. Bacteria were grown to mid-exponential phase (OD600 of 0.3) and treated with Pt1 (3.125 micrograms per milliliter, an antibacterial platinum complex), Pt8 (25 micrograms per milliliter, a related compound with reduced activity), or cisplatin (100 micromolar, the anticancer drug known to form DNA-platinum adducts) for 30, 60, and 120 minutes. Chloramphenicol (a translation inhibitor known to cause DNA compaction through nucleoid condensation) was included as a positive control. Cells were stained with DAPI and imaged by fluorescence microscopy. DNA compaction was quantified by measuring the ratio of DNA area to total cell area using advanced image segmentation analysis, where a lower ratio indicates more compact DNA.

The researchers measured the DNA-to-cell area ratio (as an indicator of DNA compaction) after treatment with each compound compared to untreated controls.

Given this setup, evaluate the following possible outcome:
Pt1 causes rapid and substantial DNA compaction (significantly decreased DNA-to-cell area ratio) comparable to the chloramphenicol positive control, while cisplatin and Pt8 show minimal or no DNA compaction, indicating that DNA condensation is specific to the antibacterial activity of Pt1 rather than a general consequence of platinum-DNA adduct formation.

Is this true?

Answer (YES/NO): NO